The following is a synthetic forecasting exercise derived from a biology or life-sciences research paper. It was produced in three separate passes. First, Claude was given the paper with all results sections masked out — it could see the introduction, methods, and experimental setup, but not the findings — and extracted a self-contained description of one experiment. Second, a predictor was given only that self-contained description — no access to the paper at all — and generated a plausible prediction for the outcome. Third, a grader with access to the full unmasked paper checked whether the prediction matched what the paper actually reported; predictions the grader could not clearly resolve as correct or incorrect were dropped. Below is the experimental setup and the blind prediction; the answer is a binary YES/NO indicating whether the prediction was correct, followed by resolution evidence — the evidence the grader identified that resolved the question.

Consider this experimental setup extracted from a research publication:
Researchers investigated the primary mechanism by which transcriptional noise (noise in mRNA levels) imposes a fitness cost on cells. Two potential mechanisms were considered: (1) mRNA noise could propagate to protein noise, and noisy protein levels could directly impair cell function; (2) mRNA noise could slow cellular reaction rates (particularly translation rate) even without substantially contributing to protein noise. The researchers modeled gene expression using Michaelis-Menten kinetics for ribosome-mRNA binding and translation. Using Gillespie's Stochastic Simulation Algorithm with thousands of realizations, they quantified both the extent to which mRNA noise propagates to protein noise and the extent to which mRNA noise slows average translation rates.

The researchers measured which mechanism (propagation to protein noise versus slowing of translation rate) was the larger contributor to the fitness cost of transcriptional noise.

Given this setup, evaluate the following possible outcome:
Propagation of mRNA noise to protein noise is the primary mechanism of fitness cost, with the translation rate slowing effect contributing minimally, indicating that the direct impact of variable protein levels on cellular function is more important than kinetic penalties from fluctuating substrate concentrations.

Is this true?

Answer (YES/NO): NO